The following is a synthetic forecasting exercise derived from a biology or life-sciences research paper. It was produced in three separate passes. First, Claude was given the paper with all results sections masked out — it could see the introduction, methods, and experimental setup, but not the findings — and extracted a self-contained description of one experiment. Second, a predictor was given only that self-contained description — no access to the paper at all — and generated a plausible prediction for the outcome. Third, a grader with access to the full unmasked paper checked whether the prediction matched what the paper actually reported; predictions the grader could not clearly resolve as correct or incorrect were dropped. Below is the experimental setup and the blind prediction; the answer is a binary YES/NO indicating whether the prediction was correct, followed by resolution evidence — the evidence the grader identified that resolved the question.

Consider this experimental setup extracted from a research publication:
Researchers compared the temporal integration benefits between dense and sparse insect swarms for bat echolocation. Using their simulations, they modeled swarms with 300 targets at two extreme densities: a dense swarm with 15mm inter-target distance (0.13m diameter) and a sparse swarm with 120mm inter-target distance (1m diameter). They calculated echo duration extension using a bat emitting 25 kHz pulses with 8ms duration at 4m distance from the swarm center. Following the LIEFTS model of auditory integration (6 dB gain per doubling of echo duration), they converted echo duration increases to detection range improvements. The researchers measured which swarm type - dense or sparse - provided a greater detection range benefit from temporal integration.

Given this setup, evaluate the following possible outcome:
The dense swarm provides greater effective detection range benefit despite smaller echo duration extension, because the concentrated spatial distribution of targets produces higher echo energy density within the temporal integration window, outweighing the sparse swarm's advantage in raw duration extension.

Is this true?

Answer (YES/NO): NO